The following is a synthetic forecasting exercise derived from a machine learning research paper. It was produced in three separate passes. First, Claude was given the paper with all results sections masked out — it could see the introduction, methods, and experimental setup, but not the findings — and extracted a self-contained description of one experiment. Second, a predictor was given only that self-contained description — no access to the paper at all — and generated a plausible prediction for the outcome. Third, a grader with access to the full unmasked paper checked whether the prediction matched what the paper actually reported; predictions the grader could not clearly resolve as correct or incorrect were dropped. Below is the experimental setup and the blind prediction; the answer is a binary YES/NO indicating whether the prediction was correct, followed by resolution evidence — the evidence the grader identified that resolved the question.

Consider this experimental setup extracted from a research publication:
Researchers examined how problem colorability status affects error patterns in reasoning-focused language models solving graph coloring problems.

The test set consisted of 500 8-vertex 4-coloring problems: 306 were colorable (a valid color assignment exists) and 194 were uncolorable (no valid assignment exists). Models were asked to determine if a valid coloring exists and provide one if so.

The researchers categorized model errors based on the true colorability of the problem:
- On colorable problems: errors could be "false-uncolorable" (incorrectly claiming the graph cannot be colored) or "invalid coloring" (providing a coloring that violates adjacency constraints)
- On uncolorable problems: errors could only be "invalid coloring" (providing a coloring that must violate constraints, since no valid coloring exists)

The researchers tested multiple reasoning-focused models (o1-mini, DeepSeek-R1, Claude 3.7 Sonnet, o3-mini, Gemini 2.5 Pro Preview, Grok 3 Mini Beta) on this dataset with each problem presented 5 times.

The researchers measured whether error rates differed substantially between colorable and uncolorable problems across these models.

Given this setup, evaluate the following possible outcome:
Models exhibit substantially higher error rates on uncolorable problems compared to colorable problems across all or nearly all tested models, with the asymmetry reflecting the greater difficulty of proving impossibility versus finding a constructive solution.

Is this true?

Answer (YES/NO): NO